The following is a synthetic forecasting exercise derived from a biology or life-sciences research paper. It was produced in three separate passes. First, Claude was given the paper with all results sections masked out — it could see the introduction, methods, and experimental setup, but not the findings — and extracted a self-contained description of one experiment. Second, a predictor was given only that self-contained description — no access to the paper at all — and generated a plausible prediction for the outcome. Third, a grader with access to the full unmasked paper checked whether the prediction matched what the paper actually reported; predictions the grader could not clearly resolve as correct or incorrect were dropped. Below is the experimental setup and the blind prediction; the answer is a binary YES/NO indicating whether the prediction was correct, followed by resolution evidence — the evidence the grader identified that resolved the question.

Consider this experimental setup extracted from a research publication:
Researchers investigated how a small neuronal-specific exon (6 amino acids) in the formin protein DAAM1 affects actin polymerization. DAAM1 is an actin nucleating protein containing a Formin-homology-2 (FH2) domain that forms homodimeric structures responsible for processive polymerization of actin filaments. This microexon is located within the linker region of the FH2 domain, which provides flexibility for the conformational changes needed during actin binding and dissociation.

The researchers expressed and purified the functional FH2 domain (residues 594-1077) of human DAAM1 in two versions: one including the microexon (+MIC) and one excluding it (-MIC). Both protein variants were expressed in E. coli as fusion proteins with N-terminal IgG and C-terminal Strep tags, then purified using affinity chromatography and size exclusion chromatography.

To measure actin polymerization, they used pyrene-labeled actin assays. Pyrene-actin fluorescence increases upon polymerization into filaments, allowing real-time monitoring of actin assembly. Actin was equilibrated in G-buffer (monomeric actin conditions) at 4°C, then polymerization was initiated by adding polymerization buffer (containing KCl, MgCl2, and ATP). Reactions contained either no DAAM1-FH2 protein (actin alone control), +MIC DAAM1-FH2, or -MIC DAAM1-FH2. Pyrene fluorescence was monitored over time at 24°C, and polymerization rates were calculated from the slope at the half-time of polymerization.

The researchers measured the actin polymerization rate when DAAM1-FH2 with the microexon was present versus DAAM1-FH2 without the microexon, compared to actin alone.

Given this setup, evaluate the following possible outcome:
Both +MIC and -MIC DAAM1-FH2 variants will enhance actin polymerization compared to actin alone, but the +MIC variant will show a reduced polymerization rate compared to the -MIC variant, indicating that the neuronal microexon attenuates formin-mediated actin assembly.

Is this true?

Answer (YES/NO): YES